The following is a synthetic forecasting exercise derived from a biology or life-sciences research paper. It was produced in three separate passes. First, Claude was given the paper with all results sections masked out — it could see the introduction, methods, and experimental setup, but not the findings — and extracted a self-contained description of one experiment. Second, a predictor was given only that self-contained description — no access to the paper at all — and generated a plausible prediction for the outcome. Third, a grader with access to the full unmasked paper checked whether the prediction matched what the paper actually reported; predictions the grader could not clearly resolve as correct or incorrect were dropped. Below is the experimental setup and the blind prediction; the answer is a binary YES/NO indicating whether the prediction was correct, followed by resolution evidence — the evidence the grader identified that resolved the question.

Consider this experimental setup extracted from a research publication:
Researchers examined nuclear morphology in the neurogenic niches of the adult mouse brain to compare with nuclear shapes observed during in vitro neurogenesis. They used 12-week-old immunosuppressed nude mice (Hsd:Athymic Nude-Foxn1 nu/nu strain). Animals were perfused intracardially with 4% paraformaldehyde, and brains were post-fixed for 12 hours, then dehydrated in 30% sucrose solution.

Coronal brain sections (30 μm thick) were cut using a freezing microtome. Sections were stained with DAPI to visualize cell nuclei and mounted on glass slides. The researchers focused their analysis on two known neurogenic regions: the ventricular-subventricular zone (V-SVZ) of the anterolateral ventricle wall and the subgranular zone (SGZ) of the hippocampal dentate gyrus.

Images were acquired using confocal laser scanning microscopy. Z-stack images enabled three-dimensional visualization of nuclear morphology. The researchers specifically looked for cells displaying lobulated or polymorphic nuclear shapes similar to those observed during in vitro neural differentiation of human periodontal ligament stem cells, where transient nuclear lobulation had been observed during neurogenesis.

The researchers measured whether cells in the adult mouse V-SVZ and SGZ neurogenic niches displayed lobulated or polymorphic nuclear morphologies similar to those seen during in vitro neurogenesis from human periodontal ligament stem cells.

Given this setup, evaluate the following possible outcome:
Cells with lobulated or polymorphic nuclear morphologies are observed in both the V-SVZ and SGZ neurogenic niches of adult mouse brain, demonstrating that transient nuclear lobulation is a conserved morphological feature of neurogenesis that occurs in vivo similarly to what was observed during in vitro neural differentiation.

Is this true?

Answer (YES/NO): YES